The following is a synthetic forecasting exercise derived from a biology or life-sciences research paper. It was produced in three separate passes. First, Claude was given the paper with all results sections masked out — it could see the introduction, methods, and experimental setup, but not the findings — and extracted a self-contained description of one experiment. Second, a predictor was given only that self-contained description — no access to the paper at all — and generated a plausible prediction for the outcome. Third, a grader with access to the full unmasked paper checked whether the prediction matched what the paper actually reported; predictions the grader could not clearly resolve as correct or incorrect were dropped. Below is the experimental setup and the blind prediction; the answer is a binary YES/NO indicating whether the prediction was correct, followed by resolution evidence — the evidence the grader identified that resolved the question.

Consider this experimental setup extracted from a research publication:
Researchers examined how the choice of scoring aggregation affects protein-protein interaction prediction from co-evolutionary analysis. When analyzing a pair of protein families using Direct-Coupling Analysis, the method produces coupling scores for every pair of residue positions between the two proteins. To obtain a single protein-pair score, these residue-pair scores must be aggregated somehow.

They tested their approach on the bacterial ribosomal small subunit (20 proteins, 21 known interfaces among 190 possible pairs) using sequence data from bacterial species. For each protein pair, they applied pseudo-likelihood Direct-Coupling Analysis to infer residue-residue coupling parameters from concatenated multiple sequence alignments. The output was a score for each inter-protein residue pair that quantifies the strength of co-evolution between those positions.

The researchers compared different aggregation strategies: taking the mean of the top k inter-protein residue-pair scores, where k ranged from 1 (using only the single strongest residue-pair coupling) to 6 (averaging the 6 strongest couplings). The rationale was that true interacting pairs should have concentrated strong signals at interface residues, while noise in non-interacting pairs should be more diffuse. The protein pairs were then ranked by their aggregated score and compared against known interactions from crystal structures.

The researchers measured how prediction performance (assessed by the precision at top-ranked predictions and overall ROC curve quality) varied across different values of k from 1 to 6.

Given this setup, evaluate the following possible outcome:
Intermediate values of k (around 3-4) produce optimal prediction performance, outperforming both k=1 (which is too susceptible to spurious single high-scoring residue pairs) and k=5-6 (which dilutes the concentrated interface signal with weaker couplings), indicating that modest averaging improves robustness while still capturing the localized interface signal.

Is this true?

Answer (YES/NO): NO